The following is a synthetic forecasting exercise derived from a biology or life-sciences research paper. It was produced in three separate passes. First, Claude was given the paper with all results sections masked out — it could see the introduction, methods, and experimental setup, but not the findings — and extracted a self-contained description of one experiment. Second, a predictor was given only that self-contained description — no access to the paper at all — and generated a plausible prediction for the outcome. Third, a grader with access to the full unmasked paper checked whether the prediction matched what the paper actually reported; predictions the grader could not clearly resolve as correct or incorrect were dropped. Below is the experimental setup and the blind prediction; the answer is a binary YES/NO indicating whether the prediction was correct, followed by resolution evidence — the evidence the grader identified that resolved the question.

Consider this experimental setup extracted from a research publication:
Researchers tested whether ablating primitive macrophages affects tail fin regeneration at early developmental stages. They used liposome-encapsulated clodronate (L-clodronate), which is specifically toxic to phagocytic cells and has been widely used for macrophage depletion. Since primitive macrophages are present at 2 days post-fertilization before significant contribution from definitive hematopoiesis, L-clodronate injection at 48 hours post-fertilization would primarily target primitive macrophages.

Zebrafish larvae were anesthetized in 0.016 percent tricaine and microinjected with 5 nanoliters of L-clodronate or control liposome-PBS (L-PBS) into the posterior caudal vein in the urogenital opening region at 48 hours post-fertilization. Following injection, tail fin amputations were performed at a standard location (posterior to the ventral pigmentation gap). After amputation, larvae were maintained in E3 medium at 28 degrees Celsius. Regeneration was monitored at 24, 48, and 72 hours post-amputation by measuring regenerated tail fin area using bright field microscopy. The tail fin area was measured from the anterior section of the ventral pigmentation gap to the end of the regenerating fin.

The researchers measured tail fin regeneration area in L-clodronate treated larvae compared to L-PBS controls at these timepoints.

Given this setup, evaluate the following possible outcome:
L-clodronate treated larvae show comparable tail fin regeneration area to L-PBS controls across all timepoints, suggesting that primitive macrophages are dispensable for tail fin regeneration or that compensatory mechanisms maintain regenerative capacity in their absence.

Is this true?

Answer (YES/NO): NO